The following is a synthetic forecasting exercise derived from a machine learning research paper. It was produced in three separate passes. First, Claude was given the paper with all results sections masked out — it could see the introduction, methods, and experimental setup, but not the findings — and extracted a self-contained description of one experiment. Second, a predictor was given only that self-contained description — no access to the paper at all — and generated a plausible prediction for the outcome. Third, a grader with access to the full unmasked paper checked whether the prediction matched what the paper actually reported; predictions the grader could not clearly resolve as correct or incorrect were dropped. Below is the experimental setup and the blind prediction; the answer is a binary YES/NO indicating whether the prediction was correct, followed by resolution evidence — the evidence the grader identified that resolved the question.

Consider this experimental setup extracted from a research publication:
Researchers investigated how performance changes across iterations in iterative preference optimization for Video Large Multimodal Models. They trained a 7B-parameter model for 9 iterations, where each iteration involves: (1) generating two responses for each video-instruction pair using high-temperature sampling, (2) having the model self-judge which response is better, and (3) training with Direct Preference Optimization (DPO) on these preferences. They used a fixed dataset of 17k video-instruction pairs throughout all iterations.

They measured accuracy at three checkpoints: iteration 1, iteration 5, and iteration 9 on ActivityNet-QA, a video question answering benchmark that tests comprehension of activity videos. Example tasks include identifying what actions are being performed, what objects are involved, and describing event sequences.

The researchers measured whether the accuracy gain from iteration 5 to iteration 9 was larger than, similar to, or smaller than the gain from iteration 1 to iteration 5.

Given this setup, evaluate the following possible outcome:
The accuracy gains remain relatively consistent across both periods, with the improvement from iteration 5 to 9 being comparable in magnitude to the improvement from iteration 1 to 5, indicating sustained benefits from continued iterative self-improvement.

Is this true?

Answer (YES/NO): NO